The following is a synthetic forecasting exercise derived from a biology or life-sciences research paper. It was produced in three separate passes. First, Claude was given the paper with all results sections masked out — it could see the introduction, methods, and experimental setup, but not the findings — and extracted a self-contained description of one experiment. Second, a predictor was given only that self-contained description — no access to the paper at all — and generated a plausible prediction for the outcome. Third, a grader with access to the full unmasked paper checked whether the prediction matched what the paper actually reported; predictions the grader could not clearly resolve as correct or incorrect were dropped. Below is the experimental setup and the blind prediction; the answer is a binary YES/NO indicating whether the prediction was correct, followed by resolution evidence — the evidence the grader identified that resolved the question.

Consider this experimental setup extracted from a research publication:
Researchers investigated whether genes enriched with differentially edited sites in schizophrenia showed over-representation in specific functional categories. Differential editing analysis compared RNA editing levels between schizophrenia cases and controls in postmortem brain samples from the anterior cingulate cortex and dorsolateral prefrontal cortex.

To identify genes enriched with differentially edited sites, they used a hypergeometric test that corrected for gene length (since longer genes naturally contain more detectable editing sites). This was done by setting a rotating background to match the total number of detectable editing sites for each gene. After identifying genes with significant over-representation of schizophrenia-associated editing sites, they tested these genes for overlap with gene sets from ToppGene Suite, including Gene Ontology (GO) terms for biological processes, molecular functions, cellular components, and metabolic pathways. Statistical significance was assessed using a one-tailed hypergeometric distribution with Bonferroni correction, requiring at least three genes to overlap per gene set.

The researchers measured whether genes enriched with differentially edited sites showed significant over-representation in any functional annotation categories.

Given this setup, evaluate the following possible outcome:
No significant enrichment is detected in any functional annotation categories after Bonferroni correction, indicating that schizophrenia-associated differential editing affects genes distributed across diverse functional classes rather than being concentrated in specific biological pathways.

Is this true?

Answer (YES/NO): NO